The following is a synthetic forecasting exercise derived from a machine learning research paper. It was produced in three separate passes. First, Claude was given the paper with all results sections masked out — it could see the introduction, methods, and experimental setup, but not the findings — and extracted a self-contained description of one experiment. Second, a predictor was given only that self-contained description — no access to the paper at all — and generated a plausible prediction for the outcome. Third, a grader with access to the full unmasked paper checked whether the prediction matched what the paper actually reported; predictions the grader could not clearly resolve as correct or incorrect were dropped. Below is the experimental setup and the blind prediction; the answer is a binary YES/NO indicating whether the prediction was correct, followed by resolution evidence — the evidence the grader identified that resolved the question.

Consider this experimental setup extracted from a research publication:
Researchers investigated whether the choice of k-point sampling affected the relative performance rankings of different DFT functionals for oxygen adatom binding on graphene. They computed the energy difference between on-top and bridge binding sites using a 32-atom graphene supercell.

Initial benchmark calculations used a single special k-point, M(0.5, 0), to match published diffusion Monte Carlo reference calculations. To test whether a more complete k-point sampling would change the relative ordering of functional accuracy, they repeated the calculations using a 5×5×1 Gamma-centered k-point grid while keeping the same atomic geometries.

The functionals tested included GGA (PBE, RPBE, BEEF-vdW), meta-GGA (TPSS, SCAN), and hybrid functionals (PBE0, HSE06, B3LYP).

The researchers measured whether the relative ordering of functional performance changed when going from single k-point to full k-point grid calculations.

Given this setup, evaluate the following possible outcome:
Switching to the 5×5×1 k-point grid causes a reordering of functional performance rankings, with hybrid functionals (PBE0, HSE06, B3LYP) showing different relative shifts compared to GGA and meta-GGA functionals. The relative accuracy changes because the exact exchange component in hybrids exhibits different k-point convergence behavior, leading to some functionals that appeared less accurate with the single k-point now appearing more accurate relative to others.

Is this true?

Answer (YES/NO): NO